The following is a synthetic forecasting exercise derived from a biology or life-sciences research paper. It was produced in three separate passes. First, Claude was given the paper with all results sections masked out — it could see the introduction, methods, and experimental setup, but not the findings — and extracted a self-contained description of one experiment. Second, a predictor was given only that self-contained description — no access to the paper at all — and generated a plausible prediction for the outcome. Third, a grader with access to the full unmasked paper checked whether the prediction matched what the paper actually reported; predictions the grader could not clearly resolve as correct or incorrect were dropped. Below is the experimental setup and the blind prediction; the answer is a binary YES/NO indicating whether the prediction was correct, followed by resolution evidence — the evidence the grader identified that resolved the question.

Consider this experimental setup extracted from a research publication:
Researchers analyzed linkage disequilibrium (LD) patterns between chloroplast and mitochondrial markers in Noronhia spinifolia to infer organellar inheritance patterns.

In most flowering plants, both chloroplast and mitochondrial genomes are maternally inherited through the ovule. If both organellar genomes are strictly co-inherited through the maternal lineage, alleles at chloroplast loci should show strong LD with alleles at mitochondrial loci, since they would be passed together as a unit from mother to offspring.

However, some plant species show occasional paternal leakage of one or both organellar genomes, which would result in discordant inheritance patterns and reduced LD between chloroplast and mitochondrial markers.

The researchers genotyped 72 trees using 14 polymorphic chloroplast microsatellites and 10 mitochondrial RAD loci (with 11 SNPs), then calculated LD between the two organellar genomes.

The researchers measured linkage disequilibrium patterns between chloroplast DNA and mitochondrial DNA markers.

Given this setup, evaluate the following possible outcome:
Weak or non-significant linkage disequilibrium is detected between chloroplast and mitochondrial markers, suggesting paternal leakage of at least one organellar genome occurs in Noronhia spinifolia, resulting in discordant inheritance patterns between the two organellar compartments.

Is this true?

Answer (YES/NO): NO